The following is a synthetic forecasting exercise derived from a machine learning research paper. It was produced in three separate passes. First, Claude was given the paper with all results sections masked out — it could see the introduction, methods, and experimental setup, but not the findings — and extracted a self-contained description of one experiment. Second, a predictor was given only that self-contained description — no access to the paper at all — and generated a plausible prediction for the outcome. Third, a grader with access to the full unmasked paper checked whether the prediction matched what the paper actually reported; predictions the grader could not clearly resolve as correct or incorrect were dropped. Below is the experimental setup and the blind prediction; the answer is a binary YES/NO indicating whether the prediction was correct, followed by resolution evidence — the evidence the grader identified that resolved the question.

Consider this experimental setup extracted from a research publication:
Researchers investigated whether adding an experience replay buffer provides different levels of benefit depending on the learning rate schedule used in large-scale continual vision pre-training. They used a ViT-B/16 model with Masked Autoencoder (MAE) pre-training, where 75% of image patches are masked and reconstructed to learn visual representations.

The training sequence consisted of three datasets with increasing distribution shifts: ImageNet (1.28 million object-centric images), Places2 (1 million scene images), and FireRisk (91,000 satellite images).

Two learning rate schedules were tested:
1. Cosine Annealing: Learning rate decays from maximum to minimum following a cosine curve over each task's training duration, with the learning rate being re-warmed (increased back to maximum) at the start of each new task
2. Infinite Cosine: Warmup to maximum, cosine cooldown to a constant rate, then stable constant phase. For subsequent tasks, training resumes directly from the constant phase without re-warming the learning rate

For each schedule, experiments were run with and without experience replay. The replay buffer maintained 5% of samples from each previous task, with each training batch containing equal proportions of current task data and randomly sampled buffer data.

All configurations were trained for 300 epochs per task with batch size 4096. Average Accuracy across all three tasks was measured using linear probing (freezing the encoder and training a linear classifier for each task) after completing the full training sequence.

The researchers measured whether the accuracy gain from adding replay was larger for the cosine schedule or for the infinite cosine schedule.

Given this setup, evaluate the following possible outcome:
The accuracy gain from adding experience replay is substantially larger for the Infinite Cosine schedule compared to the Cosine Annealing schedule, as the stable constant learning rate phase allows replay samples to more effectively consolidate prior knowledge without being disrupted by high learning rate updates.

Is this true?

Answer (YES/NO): NO